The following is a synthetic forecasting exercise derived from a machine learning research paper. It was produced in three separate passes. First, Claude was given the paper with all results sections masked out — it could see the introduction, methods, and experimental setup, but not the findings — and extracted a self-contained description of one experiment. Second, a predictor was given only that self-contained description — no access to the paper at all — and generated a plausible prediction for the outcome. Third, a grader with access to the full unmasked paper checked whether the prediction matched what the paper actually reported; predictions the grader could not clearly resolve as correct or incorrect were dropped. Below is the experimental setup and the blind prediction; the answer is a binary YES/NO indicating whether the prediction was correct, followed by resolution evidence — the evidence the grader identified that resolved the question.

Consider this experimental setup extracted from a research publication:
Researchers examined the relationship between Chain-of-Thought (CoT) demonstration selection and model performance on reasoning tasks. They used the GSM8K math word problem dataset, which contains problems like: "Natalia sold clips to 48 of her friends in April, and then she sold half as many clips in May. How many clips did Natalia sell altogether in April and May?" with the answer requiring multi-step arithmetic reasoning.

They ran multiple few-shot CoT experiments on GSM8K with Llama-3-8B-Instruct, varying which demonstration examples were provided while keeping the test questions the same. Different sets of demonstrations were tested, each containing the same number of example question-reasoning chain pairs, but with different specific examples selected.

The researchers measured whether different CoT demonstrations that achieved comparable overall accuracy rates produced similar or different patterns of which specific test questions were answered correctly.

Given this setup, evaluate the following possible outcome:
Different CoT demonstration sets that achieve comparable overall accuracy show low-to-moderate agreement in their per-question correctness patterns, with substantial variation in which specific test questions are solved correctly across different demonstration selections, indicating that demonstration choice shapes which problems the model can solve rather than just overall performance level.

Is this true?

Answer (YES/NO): YES